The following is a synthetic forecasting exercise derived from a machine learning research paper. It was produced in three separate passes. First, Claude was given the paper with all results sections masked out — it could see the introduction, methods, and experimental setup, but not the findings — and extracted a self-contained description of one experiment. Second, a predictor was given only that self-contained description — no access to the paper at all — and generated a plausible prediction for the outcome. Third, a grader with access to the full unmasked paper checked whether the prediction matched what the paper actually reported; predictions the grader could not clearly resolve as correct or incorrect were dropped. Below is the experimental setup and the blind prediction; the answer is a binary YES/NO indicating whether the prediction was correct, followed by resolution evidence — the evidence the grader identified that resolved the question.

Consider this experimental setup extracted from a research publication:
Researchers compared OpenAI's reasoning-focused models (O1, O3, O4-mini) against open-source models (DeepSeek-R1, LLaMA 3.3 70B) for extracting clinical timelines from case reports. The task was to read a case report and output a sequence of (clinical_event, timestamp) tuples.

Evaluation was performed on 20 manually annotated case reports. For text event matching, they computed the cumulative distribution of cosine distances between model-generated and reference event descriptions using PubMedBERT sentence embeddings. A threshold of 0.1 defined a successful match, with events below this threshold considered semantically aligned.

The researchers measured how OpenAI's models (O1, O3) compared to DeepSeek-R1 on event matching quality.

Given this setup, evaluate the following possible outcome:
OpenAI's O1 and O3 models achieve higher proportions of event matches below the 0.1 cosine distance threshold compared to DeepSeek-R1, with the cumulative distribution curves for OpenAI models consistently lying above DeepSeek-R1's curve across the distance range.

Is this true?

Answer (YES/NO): NO